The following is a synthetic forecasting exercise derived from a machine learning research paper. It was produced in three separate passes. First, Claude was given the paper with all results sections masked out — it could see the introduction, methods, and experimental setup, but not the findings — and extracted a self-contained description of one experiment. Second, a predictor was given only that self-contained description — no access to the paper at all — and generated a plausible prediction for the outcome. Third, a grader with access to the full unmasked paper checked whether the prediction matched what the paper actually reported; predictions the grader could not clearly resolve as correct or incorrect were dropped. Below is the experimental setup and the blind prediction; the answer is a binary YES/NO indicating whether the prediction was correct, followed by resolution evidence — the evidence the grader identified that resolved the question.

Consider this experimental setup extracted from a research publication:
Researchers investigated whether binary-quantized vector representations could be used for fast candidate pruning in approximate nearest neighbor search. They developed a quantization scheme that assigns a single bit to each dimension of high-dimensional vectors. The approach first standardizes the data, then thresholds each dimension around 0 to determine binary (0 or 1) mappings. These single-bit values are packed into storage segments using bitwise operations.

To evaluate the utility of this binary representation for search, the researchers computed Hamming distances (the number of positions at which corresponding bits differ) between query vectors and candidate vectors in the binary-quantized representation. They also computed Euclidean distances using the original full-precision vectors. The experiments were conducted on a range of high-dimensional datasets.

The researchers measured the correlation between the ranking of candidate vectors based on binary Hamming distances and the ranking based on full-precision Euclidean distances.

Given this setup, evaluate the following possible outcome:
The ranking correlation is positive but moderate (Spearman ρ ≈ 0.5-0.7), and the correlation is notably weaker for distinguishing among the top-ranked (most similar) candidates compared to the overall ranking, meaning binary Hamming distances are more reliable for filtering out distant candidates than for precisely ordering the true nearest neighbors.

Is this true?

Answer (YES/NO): NO